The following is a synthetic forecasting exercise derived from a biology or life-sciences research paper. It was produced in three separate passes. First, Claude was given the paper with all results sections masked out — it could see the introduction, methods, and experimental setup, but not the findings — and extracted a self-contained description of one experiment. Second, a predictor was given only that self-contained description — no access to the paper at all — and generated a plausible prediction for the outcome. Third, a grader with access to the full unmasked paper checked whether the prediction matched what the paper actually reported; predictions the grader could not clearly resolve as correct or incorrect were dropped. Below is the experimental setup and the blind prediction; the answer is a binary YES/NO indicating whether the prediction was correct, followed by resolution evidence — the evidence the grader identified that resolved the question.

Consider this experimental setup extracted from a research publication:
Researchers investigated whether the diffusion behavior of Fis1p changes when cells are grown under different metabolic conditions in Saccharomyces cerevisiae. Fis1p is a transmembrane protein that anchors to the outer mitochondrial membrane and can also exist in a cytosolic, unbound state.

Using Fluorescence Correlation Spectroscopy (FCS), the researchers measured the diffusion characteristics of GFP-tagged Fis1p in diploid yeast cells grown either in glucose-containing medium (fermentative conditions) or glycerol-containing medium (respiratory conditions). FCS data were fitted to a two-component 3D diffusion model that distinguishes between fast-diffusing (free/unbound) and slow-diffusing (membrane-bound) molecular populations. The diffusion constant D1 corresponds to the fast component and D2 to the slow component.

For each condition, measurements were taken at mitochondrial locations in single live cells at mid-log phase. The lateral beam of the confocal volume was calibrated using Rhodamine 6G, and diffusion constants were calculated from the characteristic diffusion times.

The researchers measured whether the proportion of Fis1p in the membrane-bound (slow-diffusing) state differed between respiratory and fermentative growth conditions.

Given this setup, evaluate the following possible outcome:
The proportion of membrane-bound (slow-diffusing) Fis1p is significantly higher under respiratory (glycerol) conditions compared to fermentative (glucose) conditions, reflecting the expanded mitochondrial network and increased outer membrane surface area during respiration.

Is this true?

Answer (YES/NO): NO